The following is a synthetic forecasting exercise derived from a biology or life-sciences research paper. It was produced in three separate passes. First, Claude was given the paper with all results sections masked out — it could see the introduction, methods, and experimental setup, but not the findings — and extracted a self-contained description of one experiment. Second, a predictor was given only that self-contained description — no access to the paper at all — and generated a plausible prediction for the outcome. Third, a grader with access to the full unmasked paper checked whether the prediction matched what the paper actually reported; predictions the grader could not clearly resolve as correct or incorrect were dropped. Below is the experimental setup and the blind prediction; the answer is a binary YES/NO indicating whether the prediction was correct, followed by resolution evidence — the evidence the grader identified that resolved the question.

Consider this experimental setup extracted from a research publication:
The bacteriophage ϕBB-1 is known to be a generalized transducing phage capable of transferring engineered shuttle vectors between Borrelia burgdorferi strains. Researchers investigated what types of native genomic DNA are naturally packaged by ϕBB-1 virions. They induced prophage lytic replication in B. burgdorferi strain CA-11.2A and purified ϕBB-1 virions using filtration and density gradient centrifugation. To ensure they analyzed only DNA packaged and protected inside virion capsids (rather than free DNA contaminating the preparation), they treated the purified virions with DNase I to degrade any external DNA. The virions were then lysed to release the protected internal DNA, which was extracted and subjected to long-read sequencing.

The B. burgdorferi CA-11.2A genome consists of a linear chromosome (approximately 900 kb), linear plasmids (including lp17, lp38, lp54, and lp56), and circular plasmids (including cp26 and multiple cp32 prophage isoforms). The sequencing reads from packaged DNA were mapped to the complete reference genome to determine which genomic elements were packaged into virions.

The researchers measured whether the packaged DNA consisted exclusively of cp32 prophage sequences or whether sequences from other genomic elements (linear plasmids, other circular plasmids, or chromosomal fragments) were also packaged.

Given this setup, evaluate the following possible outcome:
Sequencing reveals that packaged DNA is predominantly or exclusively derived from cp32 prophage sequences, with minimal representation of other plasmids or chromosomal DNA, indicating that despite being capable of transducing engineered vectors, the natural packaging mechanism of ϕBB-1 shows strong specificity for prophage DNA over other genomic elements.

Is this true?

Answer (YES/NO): NO